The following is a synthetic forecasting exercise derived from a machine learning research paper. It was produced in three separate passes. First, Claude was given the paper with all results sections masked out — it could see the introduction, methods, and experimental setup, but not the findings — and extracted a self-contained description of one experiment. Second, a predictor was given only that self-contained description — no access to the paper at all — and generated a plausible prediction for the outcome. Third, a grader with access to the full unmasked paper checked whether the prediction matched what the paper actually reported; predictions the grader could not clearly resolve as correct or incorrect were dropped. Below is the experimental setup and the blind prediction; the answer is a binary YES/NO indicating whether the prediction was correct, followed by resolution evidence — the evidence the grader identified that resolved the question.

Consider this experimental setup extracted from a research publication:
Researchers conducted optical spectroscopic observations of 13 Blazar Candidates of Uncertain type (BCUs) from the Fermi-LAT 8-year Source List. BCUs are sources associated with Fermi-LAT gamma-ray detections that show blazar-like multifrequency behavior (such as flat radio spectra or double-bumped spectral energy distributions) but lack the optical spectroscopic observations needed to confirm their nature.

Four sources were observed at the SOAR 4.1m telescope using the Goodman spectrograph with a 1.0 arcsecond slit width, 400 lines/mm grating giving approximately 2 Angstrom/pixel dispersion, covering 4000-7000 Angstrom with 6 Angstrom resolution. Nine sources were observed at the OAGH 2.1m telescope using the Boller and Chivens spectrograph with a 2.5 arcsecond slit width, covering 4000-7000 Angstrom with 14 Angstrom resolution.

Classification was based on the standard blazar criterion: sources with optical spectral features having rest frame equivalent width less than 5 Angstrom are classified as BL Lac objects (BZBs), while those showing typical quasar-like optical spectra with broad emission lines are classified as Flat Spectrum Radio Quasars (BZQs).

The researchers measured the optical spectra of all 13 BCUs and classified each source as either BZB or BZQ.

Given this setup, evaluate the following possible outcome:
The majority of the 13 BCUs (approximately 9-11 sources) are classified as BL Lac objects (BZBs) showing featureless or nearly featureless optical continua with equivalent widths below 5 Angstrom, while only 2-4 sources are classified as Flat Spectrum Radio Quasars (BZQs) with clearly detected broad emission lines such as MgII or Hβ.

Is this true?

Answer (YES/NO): YES